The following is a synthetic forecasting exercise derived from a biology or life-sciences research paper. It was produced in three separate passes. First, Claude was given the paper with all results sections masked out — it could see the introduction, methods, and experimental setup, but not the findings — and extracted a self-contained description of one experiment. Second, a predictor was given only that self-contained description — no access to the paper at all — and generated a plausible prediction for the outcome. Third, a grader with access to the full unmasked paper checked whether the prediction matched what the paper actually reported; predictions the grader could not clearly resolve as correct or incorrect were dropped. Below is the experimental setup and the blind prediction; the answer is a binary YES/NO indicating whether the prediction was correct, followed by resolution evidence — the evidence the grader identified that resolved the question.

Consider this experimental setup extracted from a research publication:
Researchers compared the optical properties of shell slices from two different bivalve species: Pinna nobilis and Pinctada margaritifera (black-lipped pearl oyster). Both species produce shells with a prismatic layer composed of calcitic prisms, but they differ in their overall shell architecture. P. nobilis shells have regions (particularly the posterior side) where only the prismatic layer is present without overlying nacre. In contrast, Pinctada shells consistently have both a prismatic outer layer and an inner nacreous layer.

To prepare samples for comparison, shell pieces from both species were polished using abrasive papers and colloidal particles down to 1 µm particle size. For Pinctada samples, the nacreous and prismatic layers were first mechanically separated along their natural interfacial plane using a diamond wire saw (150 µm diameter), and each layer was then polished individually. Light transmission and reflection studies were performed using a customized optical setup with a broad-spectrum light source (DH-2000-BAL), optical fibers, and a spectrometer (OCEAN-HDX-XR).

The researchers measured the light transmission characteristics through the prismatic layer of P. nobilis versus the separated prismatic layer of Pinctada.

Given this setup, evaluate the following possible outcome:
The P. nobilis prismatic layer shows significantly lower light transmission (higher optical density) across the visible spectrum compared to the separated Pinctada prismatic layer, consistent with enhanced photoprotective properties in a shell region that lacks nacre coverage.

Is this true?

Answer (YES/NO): NO